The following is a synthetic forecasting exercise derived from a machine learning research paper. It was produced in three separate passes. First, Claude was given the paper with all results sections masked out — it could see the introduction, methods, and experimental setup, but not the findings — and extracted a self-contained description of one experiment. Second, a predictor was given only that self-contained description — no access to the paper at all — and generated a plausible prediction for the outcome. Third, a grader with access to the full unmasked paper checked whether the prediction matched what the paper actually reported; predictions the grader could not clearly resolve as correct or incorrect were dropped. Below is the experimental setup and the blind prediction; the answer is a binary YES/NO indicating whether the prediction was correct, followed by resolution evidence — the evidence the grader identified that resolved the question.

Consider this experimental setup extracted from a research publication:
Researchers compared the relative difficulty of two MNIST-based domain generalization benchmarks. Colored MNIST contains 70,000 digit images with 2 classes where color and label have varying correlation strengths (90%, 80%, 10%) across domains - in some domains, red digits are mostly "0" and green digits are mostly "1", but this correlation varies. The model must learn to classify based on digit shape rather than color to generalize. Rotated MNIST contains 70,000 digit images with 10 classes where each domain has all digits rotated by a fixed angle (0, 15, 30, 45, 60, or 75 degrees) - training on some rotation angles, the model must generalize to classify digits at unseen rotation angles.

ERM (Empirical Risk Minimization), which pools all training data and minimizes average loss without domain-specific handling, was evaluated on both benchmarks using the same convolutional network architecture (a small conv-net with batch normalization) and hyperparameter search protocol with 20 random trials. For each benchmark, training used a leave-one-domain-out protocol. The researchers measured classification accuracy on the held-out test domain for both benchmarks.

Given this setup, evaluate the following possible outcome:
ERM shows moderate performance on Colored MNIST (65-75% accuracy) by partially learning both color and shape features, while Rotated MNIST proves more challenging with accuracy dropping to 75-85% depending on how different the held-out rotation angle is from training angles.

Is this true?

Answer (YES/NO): NO